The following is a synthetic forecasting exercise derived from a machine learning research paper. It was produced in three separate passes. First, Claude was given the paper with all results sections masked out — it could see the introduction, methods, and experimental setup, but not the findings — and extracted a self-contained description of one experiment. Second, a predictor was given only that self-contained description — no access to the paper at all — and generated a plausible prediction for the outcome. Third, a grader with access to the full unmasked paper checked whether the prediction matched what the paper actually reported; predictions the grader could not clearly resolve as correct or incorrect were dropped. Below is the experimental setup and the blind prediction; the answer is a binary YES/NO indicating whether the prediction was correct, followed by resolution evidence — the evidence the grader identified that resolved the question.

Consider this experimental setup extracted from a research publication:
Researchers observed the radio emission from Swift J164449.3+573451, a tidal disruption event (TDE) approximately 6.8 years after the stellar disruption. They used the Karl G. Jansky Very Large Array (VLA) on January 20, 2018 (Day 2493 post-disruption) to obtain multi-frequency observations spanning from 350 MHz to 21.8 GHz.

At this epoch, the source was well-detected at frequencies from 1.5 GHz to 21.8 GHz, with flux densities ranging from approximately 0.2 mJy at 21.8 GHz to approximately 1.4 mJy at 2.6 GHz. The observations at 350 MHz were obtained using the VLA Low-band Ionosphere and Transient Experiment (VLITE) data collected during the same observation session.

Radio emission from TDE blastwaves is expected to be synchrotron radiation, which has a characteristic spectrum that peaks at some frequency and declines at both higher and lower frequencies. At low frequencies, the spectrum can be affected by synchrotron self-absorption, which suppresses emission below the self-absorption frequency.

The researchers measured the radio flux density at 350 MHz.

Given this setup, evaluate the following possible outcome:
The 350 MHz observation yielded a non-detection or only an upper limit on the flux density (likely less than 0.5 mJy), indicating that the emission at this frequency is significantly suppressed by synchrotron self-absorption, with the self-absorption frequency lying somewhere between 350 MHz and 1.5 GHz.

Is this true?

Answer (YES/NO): NO